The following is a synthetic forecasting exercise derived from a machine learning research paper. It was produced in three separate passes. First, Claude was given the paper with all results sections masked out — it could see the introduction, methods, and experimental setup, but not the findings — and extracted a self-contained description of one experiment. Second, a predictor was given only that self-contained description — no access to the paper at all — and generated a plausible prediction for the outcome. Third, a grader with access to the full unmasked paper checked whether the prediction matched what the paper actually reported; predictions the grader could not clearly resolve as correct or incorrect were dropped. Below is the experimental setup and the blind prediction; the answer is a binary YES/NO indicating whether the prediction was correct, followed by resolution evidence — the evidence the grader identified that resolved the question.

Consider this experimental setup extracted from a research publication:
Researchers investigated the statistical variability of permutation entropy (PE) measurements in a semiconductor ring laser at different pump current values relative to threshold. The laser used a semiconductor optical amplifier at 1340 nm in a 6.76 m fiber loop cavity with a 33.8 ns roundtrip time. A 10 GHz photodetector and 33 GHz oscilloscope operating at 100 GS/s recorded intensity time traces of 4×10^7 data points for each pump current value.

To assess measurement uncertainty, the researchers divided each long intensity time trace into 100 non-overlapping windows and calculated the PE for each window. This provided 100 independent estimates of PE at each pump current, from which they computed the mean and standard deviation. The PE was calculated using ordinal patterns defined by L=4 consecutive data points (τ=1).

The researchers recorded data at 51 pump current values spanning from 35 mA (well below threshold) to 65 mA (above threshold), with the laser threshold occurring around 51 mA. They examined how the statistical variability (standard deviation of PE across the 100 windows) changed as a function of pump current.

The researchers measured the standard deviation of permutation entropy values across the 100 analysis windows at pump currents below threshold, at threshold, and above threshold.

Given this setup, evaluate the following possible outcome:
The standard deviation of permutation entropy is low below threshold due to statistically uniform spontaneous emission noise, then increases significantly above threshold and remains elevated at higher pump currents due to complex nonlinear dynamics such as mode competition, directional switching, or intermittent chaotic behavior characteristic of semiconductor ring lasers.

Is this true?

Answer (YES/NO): NO